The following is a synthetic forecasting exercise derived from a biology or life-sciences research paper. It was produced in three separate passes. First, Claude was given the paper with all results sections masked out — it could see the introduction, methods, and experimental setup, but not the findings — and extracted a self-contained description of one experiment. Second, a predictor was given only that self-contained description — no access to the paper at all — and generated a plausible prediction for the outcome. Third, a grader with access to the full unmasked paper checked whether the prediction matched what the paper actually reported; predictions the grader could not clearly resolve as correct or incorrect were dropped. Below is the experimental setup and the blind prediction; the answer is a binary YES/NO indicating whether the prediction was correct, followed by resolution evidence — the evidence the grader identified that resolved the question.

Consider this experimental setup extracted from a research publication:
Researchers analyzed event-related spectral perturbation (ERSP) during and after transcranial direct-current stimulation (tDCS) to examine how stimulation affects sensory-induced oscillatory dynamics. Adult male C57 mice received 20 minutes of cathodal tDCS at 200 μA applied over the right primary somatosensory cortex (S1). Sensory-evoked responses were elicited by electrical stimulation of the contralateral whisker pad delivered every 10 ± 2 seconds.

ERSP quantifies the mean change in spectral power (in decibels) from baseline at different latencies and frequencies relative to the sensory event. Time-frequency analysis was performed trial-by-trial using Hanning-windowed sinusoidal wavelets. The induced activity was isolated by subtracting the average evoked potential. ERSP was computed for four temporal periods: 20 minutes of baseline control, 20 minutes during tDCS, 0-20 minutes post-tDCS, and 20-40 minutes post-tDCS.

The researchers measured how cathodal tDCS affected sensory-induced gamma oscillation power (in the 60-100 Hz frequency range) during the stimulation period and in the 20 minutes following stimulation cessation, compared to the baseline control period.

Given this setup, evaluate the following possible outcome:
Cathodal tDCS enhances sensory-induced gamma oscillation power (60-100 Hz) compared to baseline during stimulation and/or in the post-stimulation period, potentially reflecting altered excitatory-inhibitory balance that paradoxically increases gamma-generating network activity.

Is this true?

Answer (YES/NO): NO